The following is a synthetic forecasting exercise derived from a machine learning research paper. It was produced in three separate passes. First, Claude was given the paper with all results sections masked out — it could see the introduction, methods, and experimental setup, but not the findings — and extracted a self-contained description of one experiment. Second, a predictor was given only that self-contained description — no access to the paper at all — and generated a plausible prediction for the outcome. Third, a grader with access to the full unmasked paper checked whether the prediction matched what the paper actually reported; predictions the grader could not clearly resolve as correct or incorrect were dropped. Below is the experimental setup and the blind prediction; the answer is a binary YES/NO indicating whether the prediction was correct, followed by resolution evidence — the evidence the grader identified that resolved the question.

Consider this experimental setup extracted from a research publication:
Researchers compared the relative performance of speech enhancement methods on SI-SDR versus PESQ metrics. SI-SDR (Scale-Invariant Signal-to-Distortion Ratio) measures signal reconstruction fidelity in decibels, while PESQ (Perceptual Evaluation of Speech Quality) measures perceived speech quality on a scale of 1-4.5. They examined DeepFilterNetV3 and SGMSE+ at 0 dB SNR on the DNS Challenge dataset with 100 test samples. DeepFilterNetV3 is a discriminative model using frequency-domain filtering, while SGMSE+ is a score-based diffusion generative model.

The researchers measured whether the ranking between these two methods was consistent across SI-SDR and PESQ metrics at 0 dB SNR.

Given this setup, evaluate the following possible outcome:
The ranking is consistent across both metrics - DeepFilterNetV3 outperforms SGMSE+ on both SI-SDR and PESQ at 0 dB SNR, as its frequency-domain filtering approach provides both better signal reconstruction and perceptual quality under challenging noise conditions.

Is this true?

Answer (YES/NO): NO